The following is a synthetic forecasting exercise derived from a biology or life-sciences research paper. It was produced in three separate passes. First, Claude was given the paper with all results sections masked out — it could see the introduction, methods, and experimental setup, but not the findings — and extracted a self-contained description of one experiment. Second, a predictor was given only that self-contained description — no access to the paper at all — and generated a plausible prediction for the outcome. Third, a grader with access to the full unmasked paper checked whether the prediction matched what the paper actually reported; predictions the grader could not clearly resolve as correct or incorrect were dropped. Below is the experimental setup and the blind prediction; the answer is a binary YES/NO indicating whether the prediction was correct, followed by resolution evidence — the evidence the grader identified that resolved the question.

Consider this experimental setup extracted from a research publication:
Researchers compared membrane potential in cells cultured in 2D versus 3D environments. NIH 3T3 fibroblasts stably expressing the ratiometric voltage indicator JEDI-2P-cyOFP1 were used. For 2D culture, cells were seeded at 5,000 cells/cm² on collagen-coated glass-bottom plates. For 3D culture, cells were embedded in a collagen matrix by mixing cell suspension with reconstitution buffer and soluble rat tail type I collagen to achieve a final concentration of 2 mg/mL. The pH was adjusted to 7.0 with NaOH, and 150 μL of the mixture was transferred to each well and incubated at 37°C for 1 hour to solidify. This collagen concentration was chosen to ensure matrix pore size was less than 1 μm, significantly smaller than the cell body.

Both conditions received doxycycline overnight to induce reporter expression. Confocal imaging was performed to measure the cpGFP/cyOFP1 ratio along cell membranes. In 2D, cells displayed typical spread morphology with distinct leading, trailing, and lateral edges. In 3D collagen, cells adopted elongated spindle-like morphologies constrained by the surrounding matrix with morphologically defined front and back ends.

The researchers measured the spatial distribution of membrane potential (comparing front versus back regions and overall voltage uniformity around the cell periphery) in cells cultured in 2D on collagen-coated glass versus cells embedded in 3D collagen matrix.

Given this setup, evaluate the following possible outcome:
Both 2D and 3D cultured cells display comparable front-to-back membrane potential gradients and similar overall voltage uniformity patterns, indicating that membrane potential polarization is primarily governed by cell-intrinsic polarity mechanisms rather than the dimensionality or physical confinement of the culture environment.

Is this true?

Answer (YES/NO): YES